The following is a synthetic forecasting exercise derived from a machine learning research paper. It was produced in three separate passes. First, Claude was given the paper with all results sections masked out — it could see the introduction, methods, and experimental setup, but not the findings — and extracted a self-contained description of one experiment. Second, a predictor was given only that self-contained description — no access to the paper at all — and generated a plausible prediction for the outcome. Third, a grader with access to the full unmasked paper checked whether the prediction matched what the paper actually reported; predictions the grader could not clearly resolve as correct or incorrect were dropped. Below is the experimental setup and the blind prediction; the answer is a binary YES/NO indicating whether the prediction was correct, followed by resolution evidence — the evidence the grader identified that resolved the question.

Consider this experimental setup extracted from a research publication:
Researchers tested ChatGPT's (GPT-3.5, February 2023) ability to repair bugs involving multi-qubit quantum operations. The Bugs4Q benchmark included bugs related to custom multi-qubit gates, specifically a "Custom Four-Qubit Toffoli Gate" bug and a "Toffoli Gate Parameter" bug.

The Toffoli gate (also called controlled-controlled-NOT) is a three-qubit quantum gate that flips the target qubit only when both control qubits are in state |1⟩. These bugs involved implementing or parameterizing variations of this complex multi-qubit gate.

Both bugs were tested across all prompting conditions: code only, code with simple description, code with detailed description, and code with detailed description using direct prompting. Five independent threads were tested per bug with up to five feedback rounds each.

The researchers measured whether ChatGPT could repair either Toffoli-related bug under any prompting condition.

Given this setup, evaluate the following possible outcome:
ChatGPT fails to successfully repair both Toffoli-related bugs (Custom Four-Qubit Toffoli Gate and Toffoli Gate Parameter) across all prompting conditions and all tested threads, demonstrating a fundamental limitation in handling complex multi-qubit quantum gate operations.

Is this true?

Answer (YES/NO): YES